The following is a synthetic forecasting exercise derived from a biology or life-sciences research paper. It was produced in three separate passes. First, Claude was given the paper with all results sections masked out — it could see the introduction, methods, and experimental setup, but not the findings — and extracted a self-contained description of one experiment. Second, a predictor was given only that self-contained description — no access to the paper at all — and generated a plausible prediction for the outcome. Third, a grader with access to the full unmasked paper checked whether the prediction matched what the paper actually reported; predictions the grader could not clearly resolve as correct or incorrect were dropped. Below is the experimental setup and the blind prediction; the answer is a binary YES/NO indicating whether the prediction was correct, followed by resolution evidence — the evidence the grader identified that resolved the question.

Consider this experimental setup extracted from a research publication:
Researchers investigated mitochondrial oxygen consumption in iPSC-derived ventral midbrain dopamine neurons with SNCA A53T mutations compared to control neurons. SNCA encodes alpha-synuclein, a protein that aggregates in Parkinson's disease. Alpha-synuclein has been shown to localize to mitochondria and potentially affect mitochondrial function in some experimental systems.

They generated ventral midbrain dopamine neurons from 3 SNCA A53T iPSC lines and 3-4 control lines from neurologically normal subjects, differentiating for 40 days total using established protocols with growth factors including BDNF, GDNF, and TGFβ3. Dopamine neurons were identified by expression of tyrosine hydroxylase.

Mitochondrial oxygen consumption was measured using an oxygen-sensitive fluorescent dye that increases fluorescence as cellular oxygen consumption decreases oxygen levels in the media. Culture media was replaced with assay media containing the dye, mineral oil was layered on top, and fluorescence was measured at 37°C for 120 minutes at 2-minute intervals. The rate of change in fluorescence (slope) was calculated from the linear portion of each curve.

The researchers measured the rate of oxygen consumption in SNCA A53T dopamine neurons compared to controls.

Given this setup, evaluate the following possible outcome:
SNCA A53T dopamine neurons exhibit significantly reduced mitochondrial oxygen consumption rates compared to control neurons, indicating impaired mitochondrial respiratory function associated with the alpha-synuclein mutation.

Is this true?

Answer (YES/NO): NO